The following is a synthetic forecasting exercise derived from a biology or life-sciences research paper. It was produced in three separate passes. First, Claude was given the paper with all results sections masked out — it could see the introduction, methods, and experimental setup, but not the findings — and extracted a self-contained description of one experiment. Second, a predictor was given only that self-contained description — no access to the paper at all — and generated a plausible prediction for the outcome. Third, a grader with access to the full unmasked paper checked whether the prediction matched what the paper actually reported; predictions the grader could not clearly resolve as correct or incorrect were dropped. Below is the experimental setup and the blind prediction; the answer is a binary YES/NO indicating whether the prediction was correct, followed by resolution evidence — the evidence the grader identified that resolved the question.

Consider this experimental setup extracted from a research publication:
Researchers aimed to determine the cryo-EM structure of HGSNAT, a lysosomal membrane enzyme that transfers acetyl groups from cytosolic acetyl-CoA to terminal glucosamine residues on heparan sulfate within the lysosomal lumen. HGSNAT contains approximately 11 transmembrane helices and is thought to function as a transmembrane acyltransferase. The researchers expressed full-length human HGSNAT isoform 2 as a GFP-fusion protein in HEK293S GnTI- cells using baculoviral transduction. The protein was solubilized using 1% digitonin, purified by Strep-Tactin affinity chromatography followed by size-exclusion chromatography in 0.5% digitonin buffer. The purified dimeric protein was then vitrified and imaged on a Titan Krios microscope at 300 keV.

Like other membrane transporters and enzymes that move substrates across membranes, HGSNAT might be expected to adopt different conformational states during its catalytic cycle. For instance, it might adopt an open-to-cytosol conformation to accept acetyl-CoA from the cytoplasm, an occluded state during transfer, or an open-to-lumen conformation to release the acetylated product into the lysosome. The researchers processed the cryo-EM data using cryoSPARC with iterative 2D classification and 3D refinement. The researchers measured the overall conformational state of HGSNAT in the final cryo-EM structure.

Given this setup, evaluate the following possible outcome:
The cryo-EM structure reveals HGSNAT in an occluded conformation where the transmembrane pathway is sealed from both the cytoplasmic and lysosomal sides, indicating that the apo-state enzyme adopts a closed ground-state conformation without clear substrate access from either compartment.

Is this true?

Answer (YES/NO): NO